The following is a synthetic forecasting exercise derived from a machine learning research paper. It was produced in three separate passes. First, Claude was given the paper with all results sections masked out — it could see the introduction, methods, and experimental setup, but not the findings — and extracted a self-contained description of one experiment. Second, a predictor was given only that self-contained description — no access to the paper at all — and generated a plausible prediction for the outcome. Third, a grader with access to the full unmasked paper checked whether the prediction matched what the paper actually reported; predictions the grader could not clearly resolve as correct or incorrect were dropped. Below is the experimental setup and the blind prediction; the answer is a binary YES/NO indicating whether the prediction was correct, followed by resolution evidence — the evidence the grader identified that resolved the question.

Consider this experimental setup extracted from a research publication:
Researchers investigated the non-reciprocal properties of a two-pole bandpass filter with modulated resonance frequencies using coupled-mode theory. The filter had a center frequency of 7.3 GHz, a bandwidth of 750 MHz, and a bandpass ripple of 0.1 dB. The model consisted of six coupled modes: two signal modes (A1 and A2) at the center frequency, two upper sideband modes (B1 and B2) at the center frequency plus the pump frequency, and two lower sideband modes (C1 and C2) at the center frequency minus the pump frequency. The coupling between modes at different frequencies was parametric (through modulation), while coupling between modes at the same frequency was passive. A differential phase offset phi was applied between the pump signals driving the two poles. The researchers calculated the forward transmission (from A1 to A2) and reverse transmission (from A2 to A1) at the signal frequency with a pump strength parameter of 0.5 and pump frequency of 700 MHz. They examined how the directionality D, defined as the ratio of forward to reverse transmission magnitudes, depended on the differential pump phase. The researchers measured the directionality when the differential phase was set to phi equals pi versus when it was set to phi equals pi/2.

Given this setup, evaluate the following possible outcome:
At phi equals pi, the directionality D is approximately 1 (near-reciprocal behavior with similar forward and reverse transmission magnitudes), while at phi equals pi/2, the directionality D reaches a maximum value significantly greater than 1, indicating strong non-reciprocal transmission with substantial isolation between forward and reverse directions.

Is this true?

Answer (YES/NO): YES